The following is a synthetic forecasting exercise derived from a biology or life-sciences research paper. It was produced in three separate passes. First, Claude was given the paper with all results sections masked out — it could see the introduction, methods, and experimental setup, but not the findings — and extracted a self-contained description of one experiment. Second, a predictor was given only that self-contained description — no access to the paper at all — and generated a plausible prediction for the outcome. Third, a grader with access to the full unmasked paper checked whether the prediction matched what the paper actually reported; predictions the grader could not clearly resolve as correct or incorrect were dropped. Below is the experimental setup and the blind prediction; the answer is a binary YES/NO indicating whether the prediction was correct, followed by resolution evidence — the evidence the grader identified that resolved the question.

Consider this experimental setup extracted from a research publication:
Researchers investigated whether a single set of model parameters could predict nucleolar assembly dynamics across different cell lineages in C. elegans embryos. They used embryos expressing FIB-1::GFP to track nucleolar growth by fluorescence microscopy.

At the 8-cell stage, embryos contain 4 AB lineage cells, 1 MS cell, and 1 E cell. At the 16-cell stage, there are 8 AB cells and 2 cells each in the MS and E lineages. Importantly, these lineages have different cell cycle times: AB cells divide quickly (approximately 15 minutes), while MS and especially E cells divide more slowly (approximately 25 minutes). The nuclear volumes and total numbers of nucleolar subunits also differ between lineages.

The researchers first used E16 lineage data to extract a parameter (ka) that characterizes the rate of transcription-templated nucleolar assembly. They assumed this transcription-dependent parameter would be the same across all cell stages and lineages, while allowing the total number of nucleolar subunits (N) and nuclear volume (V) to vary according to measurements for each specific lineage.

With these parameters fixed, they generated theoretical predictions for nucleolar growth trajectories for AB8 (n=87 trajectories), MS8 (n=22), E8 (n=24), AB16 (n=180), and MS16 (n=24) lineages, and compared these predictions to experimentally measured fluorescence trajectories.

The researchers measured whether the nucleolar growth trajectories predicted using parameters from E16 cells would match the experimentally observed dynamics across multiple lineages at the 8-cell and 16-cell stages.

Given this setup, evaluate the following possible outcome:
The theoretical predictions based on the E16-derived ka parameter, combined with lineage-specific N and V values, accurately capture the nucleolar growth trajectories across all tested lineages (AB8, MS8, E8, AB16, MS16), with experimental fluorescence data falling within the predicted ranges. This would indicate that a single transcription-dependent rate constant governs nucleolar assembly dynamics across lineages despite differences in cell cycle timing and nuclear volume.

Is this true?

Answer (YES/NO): YES